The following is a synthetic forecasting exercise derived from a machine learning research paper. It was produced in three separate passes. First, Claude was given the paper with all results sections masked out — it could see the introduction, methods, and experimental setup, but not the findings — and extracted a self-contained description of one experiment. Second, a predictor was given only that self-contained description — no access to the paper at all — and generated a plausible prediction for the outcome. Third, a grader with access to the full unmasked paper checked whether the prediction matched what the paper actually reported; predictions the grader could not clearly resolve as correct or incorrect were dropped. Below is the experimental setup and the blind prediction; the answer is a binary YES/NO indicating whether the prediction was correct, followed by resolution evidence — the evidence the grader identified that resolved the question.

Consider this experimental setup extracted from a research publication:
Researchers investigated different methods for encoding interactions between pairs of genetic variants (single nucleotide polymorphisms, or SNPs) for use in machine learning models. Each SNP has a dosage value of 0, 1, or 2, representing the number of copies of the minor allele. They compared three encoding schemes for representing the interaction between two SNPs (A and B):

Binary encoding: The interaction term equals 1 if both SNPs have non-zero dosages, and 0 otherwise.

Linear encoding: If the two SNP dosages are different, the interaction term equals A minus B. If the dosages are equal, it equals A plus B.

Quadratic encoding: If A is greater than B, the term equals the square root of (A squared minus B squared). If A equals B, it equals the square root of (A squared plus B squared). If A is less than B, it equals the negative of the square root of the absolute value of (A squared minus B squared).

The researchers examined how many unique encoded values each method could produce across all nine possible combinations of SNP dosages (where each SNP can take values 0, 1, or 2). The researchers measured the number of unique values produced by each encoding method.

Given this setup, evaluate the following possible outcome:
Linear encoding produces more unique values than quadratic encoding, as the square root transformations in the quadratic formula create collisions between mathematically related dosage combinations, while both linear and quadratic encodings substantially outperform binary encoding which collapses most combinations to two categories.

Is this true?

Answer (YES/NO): NO